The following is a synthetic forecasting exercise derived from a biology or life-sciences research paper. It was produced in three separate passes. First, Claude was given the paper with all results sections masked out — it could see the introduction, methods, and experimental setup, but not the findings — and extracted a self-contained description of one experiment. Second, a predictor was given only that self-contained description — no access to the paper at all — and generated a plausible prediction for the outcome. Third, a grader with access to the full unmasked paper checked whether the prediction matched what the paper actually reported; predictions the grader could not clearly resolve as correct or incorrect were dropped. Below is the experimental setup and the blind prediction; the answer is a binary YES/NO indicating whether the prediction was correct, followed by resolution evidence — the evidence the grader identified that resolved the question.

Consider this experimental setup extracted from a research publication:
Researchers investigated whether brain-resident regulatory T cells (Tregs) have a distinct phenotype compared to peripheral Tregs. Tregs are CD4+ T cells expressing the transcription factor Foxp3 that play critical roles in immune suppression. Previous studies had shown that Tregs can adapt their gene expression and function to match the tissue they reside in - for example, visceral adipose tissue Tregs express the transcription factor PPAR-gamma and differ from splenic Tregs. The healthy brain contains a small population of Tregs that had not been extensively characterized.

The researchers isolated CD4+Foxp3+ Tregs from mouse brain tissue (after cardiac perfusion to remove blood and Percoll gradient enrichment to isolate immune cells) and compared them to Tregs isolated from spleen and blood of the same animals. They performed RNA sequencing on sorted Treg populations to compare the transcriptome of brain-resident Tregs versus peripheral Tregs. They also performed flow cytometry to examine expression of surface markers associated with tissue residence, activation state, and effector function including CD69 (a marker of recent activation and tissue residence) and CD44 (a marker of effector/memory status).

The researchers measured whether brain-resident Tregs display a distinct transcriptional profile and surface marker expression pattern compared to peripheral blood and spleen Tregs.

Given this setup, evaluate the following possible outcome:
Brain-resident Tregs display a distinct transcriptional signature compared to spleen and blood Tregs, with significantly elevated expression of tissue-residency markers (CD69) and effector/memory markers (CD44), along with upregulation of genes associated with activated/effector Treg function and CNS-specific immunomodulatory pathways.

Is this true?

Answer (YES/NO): NO